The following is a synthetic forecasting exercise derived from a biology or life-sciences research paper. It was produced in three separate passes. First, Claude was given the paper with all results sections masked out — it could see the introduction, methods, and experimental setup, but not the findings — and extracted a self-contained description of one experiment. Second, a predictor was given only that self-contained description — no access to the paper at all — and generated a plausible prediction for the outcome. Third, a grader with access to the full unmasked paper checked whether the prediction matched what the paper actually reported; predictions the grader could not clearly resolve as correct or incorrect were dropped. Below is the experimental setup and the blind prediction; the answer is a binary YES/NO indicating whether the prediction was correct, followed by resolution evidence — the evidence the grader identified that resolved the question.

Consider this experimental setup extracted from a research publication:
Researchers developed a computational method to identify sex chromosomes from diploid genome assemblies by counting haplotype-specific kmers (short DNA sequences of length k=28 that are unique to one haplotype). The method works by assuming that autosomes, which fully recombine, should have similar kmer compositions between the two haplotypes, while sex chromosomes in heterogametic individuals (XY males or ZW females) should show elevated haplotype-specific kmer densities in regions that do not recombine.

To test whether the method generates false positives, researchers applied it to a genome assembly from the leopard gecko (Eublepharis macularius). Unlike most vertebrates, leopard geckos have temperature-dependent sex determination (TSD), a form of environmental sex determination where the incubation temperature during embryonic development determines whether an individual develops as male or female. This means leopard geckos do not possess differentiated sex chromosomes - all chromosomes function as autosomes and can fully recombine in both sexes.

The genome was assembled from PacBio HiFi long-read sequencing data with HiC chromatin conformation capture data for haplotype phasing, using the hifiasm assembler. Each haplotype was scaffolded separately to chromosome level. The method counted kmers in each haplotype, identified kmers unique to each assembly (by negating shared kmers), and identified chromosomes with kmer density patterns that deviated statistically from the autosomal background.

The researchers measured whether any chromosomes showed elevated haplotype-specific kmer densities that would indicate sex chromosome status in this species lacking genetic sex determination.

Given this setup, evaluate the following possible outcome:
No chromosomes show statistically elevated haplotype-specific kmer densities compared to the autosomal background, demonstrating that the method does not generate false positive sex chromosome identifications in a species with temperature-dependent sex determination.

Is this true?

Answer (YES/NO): YES